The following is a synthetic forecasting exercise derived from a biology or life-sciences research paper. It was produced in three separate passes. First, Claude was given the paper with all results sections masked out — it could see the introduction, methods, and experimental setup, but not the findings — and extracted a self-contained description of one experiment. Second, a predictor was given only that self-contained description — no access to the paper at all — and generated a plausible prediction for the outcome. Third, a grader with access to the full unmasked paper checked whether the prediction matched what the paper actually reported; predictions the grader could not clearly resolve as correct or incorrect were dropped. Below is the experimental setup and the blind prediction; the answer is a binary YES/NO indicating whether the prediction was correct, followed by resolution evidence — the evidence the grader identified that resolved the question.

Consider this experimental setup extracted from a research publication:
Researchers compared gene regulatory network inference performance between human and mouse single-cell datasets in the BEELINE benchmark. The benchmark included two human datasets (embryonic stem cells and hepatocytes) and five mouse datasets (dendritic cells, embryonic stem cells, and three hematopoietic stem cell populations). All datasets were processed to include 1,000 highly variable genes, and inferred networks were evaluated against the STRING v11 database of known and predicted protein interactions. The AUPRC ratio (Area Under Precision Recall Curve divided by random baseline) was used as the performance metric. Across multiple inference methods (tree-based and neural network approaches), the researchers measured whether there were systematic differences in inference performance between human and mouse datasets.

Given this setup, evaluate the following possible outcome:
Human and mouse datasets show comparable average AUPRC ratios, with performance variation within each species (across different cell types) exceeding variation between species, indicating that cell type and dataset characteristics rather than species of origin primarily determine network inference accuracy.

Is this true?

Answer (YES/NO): NO